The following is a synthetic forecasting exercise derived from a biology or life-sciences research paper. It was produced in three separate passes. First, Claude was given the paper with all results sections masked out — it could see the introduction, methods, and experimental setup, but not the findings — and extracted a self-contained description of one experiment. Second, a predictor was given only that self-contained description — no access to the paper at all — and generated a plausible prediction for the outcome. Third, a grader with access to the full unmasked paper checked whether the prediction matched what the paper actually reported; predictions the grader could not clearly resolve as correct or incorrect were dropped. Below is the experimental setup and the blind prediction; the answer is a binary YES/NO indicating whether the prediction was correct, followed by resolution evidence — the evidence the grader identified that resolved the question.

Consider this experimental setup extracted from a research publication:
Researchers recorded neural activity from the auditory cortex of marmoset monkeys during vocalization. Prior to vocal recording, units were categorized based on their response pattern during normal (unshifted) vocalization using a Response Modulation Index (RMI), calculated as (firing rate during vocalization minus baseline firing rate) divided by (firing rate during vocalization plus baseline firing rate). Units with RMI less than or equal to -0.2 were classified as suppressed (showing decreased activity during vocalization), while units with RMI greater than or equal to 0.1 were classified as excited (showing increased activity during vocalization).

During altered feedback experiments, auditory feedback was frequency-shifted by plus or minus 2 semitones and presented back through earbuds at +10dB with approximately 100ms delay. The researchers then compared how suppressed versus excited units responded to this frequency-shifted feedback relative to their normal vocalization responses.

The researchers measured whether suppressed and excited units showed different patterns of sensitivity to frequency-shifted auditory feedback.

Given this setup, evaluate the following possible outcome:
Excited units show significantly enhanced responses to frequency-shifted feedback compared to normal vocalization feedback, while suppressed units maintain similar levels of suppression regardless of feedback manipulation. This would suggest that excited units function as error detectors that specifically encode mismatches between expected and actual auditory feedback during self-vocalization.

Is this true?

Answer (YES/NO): NO